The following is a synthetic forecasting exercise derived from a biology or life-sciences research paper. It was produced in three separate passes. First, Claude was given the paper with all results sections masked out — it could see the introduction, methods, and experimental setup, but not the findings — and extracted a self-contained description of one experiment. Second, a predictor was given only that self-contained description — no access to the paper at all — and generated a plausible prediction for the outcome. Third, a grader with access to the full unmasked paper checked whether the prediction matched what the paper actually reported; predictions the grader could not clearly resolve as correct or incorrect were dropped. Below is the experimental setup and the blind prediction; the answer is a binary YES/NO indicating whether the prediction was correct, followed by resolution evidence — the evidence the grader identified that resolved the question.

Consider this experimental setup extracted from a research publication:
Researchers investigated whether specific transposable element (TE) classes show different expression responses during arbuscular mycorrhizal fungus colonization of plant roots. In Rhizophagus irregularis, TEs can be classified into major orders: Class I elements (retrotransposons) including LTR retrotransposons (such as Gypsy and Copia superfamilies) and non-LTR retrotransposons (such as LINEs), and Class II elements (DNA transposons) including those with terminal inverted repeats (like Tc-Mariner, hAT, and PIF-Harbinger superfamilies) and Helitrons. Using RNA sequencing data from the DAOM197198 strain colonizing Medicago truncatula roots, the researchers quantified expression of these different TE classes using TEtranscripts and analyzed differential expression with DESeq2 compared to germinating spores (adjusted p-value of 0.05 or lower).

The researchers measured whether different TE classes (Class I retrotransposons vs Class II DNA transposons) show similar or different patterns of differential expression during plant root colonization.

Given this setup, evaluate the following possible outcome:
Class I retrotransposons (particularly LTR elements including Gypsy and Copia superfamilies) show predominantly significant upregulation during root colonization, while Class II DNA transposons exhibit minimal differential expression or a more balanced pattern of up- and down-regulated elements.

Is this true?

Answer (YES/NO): NO